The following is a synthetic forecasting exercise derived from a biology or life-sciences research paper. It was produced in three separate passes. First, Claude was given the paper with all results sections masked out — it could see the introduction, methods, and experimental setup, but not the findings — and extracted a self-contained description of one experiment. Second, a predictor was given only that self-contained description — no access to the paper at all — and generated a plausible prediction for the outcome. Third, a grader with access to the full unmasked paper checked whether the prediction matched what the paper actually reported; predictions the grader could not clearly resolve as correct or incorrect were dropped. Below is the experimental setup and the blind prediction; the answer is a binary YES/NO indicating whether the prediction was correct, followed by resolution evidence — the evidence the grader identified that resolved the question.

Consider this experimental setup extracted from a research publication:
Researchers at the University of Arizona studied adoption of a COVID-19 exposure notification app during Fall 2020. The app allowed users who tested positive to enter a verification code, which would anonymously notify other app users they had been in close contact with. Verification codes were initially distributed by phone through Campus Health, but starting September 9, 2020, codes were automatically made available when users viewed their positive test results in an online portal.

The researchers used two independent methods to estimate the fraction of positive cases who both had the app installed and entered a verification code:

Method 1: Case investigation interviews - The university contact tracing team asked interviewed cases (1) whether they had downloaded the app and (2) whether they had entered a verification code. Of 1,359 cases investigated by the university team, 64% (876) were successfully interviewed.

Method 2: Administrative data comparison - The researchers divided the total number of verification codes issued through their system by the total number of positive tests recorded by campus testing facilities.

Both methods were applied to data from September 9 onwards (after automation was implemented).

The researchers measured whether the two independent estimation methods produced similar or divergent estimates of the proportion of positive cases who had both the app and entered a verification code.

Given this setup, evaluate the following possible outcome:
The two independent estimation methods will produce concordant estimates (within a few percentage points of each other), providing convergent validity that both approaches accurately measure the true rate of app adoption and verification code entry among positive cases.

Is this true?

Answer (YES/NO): YES